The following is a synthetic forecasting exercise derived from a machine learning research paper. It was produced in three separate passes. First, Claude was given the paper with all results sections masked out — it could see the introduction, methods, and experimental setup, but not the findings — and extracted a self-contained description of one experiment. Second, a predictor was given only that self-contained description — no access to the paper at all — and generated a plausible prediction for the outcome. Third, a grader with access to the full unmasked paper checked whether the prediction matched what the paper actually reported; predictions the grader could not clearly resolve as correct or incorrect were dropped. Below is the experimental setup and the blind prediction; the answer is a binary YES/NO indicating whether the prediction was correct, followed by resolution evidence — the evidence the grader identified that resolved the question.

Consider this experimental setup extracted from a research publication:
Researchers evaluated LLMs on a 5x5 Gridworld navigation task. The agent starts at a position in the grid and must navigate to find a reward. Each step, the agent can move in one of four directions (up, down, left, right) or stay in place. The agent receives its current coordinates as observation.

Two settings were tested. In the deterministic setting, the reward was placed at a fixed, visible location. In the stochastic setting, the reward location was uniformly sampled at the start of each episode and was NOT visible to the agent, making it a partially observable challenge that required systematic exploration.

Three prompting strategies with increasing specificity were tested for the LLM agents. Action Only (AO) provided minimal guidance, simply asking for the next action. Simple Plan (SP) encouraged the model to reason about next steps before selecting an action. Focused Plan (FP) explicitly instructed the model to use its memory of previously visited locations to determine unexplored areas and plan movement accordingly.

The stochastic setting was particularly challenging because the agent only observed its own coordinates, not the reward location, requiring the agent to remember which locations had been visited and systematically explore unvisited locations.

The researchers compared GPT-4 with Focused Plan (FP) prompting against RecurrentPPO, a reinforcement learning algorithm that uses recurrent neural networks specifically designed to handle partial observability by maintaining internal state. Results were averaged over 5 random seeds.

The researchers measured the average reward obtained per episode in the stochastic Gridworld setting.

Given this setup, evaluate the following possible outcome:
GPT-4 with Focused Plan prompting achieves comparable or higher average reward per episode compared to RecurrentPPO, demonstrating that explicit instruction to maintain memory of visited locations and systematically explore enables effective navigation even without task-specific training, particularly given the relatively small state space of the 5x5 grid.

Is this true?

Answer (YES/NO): NO